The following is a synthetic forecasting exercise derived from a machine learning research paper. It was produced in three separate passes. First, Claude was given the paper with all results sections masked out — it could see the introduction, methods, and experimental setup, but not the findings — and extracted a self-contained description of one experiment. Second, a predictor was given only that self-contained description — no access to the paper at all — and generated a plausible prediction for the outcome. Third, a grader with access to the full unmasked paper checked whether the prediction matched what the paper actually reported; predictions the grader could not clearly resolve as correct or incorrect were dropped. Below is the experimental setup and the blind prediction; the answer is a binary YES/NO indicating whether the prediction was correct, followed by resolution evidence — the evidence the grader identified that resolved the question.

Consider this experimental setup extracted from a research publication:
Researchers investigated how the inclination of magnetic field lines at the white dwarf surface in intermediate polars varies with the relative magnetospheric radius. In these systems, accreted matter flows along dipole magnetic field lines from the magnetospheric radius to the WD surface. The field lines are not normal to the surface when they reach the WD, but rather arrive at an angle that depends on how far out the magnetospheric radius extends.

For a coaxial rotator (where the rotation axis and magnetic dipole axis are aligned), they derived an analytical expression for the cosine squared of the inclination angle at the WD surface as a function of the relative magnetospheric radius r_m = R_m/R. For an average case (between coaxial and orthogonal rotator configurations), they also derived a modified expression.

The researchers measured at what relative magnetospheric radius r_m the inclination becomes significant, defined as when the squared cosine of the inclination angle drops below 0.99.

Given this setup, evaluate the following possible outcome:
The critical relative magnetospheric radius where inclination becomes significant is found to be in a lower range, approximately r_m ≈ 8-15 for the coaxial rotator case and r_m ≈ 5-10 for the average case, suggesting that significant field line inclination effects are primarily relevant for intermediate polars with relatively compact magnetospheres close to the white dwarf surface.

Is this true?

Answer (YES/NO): NO